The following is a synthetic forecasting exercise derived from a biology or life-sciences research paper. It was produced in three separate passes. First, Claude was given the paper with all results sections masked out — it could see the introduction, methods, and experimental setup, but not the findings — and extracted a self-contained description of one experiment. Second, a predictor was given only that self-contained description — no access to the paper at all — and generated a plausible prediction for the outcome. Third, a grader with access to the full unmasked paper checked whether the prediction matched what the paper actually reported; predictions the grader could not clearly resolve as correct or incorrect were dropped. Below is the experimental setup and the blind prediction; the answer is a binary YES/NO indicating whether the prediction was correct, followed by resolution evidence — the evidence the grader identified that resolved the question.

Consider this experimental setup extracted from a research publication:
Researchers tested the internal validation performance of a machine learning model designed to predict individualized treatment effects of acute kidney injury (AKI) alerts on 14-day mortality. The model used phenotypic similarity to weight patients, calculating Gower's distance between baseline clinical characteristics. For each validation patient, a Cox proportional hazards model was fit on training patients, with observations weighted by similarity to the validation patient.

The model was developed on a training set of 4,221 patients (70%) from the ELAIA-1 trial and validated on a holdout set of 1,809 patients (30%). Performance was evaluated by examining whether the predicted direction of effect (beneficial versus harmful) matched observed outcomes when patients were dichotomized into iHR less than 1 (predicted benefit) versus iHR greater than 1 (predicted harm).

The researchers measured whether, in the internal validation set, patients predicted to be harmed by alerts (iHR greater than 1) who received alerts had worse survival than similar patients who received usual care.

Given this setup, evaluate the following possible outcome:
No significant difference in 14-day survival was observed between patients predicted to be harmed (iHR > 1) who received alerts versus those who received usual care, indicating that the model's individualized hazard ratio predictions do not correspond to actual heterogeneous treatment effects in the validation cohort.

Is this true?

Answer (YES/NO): NO